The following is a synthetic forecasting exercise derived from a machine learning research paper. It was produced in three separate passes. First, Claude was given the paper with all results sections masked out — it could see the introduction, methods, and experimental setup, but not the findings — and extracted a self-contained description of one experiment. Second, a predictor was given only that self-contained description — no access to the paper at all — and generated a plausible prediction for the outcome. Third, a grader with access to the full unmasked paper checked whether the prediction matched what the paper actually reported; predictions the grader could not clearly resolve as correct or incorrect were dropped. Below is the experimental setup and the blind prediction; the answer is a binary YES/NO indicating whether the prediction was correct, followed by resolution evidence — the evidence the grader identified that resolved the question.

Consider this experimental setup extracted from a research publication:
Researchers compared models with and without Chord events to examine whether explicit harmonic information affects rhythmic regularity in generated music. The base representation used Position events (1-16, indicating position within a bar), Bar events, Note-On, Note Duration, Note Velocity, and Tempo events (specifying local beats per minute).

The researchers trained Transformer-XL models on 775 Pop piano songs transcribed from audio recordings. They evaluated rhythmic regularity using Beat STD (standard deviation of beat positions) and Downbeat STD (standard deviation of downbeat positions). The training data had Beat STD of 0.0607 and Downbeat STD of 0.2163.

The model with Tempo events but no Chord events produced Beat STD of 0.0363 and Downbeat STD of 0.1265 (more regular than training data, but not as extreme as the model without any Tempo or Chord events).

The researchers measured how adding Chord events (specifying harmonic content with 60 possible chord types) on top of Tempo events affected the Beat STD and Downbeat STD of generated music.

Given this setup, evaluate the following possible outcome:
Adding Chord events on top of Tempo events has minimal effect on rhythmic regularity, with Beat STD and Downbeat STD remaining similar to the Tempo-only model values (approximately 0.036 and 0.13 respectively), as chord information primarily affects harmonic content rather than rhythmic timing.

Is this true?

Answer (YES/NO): NO